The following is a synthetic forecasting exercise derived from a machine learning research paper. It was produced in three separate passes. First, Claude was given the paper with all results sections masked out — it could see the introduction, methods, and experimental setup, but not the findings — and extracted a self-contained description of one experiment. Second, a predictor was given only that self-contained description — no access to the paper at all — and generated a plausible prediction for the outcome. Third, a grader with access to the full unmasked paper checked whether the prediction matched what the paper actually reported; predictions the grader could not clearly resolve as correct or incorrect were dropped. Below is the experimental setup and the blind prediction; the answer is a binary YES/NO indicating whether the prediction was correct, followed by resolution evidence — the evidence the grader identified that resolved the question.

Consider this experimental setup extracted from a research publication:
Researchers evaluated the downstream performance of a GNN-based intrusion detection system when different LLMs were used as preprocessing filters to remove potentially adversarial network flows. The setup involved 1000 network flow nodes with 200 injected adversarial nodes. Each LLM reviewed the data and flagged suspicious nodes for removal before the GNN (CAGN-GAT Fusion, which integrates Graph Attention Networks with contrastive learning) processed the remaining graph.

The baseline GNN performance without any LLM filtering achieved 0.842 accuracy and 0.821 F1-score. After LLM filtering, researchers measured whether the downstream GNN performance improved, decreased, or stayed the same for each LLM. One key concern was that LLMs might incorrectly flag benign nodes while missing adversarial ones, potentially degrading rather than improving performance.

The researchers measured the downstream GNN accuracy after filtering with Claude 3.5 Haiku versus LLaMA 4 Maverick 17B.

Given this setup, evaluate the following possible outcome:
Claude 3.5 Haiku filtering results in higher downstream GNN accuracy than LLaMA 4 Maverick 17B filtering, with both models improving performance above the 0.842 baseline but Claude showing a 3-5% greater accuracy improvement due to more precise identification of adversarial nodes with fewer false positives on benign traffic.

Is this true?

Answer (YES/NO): NO